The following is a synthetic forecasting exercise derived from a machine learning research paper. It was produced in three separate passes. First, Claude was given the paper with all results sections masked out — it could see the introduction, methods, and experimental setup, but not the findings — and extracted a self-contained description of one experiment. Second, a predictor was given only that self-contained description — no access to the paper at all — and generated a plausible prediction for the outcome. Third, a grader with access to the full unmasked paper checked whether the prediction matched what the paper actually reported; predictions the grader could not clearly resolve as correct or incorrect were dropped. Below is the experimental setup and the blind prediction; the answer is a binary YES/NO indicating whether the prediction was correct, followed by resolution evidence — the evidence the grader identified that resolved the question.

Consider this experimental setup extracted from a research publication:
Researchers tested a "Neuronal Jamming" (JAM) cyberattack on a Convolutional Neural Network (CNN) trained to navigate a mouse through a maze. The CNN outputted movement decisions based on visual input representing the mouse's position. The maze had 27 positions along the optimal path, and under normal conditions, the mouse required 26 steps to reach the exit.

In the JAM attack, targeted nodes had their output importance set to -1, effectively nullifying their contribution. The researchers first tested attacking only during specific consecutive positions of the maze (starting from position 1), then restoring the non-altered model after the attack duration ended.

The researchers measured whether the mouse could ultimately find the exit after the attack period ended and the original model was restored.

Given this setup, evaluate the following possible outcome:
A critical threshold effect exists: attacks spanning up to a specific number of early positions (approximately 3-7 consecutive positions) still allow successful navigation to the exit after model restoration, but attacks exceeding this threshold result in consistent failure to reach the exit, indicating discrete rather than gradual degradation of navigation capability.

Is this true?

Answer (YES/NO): NO